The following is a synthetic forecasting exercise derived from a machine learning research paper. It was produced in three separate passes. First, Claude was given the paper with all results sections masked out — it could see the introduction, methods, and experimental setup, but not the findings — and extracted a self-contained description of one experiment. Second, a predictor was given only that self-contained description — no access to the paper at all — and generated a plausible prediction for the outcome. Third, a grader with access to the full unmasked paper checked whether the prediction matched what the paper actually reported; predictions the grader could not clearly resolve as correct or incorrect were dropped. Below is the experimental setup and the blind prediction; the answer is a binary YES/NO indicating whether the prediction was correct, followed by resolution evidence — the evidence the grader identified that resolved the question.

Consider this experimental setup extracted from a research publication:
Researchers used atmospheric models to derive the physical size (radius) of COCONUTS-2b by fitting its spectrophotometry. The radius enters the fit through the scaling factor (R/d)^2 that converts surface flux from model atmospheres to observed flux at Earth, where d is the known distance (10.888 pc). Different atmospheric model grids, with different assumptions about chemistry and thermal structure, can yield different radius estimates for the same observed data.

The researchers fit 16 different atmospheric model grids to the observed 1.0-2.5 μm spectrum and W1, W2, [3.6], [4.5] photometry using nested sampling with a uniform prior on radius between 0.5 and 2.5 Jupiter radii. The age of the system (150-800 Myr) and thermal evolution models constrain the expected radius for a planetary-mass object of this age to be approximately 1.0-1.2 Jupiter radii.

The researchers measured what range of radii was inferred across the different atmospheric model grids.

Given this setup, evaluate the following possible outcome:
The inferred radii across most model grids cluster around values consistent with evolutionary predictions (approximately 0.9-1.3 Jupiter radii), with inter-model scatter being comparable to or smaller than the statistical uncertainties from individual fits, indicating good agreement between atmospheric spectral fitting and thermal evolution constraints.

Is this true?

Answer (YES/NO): NO